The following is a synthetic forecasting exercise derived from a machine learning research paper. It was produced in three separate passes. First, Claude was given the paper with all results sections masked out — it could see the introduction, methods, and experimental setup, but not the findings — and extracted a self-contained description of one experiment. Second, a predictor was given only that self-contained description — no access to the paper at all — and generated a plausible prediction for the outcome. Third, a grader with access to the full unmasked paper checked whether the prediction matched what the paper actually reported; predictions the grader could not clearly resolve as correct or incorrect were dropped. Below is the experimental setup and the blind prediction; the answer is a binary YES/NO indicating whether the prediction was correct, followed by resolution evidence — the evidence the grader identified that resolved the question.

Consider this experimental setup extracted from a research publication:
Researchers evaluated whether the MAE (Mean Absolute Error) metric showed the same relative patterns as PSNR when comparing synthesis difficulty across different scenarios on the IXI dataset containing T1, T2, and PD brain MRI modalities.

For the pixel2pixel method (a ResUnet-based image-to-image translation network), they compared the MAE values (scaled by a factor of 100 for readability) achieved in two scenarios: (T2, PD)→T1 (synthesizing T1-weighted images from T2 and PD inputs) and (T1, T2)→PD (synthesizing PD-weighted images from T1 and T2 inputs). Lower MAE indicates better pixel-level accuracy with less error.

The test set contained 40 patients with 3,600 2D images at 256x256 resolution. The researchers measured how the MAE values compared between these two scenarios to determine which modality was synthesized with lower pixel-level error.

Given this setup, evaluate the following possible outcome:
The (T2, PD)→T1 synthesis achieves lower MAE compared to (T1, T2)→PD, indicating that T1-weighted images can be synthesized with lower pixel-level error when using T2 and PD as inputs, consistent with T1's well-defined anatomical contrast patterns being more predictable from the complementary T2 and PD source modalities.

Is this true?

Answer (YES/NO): NO